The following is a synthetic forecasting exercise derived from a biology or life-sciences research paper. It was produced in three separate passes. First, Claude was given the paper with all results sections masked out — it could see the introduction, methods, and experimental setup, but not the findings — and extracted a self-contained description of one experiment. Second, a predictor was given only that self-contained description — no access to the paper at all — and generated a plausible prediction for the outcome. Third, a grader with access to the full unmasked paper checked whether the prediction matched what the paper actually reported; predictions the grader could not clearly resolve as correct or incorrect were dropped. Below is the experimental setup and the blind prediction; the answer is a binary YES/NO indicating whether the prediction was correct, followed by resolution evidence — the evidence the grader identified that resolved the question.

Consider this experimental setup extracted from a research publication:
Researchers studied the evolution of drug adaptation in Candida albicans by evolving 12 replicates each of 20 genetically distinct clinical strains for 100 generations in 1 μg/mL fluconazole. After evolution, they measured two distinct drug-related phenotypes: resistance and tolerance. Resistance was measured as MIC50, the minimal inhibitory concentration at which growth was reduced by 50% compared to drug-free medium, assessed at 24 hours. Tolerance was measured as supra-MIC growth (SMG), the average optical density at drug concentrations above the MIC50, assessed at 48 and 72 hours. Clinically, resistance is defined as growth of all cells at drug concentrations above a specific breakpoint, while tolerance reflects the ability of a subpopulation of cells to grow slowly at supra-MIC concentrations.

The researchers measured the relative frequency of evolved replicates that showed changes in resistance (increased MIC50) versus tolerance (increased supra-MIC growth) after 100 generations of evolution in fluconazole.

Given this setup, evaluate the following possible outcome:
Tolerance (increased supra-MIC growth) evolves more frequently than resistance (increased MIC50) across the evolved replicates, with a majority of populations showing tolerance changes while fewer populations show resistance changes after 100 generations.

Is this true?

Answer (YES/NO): YES